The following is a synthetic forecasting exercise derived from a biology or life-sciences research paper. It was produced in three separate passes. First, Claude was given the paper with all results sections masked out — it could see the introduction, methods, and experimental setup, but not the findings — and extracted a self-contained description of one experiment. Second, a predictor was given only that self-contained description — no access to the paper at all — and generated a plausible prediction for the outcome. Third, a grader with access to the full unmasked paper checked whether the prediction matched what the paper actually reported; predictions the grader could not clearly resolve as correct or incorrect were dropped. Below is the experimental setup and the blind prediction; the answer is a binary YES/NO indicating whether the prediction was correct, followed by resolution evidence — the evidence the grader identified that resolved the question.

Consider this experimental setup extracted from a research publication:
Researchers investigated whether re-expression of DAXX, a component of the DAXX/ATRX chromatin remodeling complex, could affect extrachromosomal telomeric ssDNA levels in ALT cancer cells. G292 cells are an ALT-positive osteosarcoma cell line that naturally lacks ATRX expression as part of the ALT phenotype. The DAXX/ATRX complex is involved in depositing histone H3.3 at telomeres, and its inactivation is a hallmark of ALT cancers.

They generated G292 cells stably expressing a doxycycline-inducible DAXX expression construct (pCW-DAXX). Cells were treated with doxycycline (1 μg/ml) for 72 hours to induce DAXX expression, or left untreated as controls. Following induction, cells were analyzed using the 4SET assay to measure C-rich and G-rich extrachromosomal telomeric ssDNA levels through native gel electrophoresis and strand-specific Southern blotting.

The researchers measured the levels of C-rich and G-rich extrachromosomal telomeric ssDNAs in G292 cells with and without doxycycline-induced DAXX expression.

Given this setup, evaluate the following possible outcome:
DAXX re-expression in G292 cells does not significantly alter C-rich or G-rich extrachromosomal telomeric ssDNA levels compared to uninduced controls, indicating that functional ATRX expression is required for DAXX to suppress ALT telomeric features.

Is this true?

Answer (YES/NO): NO